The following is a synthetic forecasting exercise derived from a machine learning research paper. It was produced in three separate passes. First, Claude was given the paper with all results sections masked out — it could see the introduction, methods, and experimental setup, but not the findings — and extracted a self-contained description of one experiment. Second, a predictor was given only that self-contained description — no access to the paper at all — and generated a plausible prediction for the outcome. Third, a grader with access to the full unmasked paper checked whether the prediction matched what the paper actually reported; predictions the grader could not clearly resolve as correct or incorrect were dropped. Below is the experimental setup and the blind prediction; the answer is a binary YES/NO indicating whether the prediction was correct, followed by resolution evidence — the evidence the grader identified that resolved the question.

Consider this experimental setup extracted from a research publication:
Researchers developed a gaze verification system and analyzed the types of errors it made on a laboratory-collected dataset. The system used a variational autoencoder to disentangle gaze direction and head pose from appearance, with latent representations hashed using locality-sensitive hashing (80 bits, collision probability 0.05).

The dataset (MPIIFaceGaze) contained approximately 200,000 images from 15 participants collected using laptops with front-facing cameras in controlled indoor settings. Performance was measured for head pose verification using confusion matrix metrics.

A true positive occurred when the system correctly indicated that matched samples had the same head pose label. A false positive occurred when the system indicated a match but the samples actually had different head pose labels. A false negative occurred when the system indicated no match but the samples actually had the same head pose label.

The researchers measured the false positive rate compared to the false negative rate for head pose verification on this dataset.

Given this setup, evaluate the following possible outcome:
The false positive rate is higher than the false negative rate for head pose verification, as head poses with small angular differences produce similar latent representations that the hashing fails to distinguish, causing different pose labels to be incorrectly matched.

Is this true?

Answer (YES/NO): NO